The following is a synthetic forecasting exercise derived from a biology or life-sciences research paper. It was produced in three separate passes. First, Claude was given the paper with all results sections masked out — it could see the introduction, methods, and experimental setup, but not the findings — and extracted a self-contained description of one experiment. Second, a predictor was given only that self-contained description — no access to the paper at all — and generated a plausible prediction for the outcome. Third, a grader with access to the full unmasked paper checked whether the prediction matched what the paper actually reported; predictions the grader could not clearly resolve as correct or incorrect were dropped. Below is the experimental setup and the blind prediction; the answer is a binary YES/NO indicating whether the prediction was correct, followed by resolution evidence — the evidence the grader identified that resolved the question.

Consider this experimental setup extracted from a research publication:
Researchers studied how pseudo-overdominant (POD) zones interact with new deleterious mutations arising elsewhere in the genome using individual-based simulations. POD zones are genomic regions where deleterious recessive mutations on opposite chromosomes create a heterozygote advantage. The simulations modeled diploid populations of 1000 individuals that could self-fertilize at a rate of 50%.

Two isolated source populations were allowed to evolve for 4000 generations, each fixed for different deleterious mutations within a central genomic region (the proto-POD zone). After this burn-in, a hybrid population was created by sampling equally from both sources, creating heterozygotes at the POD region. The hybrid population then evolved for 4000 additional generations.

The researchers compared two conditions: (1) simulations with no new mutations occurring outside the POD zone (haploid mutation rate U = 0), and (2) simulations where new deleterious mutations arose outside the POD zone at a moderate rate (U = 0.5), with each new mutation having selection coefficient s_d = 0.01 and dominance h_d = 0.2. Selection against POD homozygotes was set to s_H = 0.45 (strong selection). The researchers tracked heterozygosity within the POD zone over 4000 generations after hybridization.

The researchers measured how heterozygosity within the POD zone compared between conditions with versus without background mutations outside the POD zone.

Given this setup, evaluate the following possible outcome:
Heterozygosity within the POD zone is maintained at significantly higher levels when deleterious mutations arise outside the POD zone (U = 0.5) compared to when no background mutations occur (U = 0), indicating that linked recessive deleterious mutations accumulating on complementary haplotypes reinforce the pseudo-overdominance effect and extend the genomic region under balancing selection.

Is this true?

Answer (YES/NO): YES